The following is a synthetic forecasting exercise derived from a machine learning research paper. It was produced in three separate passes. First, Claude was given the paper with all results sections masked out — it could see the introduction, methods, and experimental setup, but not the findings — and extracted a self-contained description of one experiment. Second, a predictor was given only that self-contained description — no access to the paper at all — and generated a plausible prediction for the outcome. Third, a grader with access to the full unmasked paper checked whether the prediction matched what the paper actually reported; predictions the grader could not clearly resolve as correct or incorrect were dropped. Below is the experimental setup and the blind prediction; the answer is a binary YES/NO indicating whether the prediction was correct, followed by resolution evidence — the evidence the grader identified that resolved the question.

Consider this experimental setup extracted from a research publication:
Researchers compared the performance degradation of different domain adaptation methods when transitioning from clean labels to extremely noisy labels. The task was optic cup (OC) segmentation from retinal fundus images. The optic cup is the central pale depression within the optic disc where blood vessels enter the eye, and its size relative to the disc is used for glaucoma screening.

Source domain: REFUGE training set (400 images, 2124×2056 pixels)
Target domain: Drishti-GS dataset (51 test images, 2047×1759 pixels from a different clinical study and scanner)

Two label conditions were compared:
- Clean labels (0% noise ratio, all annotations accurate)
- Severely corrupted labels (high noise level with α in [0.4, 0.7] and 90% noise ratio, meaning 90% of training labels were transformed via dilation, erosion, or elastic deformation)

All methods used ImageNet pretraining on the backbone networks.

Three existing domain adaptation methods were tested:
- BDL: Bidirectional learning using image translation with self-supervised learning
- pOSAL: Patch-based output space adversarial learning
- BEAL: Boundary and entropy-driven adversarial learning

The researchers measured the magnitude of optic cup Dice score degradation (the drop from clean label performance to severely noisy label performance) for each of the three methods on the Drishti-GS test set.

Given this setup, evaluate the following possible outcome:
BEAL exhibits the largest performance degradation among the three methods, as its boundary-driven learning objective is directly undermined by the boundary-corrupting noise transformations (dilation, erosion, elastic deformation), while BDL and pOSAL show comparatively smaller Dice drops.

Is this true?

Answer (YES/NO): NO